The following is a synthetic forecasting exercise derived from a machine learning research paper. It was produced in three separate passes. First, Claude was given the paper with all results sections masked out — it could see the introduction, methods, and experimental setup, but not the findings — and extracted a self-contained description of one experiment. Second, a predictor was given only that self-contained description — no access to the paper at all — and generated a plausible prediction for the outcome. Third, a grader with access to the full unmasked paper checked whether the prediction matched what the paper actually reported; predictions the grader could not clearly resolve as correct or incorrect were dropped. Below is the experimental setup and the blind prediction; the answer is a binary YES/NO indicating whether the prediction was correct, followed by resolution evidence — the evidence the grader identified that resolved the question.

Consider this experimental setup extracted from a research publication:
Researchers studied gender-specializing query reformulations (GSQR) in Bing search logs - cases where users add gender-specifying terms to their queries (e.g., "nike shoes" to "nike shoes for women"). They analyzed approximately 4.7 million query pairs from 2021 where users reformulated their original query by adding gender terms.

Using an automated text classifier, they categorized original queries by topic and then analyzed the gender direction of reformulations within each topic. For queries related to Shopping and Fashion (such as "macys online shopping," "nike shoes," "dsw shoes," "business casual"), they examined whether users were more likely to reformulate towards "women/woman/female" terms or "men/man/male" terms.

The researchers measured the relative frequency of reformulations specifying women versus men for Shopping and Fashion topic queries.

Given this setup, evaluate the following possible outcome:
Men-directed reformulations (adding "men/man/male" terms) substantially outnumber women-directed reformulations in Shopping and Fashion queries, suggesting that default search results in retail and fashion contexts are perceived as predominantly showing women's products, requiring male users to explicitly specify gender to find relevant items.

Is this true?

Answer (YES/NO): NO